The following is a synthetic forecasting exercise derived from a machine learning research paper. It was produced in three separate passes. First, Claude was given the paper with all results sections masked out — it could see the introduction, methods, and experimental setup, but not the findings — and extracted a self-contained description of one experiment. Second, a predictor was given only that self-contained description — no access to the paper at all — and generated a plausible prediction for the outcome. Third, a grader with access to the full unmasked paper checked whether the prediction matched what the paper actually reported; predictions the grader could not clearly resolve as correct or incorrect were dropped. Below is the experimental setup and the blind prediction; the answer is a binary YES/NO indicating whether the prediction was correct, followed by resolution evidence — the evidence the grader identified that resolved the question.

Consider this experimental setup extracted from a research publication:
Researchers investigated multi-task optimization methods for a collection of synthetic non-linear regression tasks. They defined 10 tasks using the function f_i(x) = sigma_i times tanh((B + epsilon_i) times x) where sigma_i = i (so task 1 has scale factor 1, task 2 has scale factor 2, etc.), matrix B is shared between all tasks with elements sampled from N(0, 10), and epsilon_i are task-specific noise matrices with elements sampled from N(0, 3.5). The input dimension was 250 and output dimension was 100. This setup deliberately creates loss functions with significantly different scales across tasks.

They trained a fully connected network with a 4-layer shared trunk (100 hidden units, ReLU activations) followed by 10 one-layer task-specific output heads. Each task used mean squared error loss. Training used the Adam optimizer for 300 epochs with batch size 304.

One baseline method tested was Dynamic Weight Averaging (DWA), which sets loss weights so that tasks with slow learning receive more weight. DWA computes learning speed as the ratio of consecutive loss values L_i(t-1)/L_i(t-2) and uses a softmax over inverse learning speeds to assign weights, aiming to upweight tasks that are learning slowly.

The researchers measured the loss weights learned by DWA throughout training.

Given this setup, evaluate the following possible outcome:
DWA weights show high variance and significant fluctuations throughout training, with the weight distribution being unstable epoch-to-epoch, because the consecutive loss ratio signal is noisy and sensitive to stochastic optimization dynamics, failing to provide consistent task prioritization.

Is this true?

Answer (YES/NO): NO